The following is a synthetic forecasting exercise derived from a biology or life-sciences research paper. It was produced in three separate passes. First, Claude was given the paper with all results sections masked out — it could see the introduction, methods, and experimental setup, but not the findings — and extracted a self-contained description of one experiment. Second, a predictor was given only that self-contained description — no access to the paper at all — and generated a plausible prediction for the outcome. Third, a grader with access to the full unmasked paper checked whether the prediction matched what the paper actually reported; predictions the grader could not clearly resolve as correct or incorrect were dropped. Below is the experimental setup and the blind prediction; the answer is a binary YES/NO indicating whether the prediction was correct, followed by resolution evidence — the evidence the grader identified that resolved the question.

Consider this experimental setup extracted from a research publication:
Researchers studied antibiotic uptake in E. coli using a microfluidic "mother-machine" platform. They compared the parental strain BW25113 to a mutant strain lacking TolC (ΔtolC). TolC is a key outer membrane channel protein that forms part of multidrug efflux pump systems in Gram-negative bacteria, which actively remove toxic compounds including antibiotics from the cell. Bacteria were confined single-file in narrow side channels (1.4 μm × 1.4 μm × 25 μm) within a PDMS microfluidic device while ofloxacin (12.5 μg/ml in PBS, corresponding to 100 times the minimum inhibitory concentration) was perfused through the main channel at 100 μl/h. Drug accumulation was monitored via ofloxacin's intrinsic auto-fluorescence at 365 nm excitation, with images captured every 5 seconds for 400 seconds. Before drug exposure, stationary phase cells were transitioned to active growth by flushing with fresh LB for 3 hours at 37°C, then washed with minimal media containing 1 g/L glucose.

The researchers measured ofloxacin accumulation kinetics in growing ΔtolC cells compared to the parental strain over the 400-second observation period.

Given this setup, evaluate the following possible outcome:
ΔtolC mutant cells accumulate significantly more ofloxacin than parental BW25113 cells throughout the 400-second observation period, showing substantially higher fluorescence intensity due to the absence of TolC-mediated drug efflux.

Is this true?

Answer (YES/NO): NO